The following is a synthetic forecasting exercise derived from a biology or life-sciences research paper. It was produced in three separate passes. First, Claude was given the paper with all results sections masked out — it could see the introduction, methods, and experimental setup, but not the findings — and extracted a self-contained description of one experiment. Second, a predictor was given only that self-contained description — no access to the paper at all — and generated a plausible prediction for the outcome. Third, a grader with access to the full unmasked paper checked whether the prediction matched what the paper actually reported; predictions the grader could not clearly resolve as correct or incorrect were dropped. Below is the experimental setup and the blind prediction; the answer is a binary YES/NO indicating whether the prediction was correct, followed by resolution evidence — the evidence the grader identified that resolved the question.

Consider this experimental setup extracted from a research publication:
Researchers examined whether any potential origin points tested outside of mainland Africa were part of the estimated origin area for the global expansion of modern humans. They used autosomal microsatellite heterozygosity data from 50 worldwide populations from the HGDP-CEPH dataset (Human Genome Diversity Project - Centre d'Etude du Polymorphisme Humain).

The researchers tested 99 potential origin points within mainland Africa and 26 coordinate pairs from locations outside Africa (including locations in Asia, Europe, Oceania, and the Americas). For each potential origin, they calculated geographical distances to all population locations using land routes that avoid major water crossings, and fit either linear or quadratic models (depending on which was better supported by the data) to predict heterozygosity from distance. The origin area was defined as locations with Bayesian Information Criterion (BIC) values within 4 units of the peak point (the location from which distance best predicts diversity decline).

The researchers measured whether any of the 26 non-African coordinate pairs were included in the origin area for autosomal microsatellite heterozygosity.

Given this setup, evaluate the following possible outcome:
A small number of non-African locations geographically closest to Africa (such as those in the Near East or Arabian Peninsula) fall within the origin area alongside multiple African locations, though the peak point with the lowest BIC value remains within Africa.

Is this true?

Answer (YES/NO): NO